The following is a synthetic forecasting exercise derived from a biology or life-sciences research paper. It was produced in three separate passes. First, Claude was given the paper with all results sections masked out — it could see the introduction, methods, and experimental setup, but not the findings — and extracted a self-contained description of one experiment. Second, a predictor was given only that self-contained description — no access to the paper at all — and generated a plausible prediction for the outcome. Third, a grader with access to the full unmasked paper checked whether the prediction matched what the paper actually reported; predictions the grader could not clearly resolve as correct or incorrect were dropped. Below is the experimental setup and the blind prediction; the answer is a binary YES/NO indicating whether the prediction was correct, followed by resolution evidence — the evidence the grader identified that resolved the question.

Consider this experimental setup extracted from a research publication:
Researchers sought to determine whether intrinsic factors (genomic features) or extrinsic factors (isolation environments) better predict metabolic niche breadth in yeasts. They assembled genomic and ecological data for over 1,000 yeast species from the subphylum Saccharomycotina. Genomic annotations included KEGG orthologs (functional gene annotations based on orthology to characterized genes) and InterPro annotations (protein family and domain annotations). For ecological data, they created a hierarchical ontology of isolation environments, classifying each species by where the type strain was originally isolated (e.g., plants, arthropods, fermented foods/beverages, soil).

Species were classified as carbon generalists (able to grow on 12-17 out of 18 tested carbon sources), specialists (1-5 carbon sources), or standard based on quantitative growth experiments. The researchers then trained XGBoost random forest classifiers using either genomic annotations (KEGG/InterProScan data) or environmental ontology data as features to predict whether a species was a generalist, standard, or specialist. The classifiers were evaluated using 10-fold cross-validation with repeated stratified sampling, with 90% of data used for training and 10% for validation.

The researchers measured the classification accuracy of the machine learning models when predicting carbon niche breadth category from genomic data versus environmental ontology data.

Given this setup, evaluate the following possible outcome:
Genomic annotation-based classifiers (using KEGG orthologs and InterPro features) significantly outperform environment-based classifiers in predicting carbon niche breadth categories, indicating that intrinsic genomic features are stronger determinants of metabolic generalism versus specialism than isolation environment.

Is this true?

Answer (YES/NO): YES